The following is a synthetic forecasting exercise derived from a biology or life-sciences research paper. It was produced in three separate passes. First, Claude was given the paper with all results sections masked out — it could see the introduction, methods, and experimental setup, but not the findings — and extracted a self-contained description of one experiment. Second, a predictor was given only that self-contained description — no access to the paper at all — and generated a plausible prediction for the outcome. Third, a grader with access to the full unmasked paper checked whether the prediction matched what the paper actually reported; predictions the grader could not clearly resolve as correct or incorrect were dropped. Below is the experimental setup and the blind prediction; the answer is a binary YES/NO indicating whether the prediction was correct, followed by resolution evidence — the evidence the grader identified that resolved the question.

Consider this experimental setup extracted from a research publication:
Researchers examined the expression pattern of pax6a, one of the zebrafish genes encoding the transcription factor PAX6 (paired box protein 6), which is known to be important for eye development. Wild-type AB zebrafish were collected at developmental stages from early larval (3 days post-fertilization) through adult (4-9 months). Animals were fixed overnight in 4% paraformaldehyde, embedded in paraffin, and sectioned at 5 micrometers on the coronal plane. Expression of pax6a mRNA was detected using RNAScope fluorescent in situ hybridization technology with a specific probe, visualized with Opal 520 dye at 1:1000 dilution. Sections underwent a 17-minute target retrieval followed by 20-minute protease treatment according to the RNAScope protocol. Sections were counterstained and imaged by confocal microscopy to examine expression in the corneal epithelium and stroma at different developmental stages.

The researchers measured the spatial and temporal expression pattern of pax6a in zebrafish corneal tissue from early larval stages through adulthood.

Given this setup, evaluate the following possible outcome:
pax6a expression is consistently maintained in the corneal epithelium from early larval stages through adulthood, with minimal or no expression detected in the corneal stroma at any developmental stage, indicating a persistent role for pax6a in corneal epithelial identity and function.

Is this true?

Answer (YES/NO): NO